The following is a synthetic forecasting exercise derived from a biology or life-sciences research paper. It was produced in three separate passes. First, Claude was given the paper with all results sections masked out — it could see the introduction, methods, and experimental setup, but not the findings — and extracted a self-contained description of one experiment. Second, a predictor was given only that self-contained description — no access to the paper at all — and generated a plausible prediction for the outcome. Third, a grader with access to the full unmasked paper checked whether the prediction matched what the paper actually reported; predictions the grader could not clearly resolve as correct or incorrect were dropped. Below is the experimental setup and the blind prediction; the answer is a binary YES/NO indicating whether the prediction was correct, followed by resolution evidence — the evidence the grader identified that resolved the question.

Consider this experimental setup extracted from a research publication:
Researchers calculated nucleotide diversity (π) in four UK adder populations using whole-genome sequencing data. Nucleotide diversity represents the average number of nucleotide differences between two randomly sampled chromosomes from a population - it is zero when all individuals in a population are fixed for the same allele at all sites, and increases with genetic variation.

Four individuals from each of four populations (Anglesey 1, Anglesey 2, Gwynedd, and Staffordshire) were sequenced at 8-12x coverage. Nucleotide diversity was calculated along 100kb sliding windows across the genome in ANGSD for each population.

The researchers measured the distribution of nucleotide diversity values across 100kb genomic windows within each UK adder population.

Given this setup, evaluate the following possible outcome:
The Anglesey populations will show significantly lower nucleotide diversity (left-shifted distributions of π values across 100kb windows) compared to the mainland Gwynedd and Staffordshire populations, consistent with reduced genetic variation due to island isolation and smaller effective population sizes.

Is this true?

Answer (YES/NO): NO